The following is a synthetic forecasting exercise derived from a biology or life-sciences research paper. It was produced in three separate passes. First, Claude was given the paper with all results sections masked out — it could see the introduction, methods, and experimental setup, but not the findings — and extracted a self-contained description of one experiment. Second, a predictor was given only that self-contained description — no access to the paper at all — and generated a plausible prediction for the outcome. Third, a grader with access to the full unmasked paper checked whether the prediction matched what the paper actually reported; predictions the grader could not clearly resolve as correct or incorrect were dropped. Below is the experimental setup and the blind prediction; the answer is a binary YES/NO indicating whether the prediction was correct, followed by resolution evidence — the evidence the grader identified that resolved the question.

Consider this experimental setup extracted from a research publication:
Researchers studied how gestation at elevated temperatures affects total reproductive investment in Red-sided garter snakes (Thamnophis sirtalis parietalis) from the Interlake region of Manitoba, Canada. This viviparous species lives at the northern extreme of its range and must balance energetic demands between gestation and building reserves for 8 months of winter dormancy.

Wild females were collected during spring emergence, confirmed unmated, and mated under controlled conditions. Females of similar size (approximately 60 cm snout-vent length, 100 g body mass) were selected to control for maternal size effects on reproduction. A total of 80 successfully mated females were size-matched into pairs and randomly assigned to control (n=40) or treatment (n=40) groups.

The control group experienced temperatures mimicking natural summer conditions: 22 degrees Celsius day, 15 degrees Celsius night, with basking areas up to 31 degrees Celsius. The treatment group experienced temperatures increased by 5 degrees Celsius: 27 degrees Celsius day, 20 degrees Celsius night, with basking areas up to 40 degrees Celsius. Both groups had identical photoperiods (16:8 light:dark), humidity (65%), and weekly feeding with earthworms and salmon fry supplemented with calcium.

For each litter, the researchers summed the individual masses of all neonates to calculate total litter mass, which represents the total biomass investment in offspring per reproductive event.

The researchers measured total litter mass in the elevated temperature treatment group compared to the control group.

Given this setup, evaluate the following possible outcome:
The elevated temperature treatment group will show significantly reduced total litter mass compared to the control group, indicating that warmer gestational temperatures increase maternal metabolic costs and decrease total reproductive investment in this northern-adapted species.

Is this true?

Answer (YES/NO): NO